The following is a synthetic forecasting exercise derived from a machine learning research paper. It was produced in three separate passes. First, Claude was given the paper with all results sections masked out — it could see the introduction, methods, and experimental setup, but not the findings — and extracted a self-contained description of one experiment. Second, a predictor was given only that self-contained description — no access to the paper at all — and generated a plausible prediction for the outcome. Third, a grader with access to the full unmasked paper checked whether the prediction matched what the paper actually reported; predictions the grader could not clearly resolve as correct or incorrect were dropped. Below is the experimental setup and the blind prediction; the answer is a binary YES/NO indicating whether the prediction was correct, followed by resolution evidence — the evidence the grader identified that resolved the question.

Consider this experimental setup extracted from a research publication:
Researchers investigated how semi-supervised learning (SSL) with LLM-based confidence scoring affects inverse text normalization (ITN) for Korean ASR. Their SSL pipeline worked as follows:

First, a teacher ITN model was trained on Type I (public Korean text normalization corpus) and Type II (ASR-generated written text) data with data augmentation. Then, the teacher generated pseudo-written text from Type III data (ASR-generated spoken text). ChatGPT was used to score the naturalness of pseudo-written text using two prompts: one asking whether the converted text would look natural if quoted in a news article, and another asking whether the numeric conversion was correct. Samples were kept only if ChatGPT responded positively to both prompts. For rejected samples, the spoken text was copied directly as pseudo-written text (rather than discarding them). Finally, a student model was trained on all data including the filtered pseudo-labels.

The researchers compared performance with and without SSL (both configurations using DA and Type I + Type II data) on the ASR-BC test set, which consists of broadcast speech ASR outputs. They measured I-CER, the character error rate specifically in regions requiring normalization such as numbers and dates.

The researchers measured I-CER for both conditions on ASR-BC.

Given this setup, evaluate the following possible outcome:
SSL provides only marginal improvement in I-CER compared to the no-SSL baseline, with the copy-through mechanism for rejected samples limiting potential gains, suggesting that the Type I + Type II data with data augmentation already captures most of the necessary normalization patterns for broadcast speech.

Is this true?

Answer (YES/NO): NO